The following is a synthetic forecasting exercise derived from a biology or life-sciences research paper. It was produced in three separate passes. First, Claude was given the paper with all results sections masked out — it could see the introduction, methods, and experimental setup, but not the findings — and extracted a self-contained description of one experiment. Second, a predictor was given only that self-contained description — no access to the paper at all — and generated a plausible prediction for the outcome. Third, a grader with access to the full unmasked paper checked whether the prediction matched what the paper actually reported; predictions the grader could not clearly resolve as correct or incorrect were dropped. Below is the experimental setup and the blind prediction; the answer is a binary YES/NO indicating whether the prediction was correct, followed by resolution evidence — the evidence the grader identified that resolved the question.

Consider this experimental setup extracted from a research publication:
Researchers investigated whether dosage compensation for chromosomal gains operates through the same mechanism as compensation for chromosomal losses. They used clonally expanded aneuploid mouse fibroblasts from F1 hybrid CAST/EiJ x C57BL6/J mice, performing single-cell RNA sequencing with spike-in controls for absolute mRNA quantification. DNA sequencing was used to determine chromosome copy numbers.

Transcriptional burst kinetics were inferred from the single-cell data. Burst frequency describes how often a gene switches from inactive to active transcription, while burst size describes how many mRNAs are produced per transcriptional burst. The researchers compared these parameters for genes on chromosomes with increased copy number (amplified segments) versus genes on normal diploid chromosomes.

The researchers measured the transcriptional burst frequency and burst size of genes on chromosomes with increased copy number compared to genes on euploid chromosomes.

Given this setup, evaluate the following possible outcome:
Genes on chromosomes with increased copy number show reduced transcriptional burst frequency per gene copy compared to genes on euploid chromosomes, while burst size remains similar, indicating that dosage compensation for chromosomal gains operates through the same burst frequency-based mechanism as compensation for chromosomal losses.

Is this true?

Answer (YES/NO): NO